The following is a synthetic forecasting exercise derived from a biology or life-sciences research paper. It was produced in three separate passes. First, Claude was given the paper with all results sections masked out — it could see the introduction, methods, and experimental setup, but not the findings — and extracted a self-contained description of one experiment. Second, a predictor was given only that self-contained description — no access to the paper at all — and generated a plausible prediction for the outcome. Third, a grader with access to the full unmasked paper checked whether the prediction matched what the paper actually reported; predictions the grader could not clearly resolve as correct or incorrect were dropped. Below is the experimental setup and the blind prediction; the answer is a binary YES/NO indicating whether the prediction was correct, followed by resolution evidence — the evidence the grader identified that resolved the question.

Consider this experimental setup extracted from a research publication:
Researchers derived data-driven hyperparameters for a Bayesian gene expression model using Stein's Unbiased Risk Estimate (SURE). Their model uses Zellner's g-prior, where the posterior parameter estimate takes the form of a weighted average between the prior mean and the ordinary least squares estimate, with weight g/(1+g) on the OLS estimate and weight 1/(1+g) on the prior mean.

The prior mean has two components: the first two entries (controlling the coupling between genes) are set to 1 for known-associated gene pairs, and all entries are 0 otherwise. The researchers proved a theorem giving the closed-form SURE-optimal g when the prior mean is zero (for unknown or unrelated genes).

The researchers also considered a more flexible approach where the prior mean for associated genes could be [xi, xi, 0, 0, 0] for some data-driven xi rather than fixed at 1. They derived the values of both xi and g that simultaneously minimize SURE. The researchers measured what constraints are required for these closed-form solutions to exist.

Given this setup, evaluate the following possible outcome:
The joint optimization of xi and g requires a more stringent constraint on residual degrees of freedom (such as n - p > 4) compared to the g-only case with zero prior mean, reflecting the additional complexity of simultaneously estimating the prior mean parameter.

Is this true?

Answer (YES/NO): NO